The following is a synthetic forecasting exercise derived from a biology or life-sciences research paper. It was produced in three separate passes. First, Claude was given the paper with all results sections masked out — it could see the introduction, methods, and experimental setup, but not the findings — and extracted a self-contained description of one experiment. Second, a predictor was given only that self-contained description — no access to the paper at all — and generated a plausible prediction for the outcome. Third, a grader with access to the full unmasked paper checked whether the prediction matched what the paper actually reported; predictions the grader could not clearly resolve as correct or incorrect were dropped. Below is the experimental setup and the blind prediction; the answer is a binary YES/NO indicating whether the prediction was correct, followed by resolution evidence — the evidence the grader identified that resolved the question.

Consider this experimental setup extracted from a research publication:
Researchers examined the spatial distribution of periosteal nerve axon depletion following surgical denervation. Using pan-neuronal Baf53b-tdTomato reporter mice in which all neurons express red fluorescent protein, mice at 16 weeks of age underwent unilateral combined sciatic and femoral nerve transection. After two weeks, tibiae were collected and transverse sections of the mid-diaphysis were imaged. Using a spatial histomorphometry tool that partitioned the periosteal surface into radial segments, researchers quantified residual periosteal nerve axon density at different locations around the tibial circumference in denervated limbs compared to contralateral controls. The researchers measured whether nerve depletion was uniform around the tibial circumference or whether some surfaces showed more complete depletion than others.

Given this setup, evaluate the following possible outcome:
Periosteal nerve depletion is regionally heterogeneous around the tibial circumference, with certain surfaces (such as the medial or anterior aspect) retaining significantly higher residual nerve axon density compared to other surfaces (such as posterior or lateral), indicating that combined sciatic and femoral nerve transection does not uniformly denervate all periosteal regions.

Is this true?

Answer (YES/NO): YES